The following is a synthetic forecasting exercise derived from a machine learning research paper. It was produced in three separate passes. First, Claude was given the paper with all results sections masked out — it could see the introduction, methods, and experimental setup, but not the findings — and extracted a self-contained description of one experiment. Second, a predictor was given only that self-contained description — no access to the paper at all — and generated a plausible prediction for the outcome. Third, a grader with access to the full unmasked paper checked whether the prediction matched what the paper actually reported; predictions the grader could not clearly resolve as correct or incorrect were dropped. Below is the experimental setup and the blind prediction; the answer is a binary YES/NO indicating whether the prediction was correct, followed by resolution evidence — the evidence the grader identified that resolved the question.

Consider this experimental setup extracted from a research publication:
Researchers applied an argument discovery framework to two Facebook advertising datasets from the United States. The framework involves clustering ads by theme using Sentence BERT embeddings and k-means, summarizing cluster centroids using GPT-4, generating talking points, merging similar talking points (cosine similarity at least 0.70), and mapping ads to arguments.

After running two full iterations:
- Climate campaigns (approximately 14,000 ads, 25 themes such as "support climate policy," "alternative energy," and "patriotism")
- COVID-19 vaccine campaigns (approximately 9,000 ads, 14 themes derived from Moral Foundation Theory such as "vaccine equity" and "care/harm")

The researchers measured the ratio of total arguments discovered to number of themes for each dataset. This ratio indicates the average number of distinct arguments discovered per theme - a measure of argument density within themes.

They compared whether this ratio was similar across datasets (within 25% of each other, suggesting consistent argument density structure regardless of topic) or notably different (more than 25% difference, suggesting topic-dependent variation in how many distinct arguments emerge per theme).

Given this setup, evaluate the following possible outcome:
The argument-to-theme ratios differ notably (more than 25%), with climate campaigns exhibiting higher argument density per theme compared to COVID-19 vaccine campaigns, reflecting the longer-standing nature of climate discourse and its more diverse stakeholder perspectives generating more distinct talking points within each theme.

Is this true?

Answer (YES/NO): YES